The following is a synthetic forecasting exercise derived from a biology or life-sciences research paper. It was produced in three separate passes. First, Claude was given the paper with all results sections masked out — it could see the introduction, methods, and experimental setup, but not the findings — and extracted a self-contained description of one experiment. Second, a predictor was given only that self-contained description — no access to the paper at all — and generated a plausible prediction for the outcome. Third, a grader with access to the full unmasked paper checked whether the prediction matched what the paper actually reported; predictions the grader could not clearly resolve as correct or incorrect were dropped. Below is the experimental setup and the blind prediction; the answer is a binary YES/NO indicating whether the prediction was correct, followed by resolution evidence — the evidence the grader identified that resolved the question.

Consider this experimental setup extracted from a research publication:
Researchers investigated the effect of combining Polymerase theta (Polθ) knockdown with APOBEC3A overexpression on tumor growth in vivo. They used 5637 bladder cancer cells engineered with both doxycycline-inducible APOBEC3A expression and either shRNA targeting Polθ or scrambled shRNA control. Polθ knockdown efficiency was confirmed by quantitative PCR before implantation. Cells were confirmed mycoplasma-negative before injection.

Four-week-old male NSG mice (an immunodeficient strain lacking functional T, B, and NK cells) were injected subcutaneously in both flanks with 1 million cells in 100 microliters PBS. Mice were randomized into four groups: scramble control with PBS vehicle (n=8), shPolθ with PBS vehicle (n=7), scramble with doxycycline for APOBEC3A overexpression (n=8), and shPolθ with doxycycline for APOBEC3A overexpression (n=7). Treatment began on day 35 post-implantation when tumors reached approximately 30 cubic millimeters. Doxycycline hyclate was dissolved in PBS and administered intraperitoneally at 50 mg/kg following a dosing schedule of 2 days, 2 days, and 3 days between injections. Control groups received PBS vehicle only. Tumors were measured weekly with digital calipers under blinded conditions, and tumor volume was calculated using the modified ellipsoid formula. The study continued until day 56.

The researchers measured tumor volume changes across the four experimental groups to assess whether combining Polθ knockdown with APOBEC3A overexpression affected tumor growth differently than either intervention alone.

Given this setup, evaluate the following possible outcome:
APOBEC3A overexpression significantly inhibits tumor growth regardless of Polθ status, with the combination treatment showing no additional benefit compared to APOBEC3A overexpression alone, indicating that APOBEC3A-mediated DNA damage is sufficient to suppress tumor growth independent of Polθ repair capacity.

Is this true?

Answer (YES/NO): NO